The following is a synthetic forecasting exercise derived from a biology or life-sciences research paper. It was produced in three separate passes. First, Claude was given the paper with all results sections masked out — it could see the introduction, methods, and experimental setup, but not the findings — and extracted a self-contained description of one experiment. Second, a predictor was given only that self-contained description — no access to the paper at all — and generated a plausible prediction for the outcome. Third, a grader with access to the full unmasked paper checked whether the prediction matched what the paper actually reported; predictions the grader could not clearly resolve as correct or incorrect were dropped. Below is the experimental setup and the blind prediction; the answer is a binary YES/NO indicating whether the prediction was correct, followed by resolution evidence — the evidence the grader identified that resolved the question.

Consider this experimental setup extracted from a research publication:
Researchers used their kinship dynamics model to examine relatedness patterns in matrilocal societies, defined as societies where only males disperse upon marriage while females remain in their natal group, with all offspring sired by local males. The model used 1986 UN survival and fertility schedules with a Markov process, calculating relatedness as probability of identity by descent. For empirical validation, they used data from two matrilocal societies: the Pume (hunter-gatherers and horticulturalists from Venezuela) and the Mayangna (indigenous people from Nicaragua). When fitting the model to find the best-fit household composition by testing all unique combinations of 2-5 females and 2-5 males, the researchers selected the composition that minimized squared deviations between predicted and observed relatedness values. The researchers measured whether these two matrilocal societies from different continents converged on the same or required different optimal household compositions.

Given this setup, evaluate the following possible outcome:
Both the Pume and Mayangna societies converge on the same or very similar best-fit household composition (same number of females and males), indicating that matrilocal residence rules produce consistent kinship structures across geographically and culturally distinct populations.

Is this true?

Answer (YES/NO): NO